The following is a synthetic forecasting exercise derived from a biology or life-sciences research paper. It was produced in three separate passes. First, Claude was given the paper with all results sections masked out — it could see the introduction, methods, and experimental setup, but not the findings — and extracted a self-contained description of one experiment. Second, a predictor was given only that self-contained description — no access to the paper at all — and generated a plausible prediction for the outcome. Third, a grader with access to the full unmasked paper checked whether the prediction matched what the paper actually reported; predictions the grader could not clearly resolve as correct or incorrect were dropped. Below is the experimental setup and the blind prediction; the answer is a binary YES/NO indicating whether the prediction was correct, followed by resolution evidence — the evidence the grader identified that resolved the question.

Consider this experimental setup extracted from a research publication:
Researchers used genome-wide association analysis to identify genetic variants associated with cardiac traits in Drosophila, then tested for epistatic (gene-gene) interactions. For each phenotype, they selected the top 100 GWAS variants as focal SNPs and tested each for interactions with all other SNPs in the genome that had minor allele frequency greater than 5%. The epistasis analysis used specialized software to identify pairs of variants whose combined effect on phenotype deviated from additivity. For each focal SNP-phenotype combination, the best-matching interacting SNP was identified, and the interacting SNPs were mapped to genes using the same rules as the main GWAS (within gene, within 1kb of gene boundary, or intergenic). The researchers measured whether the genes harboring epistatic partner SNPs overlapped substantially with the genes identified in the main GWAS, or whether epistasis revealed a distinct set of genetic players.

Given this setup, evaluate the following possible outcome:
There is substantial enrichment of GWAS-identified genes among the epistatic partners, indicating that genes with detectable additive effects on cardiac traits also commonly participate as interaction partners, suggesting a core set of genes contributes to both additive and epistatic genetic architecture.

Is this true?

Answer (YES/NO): YES